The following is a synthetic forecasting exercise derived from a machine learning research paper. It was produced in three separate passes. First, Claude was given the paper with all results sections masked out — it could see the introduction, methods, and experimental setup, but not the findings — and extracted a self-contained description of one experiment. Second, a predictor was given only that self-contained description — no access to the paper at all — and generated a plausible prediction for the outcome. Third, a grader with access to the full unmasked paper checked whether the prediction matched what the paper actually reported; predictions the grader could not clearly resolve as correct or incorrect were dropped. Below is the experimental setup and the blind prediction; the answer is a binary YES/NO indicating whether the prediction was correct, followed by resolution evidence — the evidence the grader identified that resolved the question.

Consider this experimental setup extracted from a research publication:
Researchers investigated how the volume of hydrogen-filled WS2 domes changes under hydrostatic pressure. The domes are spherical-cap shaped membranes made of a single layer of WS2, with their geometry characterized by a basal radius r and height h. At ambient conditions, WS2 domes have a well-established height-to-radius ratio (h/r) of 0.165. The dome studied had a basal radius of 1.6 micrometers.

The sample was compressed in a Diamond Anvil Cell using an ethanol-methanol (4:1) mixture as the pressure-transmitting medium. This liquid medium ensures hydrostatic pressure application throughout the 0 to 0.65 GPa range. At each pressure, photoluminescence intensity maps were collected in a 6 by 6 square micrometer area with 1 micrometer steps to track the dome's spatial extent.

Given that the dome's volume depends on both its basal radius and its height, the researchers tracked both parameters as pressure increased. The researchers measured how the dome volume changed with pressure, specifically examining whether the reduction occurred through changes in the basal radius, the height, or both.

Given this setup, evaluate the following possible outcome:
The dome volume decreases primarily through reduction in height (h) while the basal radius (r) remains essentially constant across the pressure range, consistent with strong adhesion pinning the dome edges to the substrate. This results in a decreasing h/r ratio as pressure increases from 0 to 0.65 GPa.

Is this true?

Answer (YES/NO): YES